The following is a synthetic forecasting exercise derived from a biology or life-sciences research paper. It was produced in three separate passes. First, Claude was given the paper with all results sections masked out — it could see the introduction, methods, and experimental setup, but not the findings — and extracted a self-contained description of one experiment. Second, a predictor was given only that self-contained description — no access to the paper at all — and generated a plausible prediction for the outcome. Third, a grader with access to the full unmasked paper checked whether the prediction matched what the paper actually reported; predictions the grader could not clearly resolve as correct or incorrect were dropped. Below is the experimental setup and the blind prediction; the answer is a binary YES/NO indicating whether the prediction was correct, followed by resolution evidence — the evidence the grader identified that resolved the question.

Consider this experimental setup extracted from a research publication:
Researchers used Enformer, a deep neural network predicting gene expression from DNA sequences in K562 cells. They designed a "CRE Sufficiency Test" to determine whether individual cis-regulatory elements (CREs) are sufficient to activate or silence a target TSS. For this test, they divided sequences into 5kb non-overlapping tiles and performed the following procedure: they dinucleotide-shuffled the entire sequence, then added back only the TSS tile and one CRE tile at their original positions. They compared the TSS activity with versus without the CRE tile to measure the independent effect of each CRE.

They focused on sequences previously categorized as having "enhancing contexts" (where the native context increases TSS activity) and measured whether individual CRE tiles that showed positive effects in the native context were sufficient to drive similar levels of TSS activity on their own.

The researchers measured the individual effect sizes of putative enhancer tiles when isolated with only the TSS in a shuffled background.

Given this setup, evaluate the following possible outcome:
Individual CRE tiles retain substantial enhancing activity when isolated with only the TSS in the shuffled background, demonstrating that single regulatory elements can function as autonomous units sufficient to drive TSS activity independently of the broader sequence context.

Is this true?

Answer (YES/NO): NO